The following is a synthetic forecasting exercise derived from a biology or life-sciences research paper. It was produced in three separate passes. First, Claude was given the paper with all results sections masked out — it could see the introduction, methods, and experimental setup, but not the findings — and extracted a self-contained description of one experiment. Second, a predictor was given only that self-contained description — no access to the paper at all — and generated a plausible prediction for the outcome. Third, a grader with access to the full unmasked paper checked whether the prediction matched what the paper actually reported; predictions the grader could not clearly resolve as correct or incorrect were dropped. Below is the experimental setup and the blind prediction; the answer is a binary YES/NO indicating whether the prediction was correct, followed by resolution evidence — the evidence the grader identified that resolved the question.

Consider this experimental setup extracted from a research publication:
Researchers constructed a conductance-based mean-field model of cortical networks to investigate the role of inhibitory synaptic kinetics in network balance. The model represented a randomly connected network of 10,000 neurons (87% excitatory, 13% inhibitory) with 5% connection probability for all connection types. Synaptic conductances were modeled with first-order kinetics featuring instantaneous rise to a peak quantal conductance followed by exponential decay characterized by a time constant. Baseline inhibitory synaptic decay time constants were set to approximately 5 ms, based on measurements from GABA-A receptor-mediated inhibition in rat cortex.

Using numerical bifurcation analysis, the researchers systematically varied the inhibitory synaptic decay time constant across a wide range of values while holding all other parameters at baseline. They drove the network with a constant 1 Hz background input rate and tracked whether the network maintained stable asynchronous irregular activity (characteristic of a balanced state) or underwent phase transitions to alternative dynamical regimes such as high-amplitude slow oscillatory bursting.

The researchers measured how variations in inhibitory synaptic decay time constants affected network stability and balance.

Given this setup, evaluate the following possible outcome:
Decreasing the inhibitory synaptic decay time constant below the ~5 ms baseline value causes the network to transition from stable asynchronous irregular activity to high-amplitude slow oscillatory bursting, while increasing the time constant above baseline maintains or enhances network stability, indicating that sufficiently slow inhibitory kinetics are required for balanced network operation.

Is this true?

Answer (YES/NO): NO